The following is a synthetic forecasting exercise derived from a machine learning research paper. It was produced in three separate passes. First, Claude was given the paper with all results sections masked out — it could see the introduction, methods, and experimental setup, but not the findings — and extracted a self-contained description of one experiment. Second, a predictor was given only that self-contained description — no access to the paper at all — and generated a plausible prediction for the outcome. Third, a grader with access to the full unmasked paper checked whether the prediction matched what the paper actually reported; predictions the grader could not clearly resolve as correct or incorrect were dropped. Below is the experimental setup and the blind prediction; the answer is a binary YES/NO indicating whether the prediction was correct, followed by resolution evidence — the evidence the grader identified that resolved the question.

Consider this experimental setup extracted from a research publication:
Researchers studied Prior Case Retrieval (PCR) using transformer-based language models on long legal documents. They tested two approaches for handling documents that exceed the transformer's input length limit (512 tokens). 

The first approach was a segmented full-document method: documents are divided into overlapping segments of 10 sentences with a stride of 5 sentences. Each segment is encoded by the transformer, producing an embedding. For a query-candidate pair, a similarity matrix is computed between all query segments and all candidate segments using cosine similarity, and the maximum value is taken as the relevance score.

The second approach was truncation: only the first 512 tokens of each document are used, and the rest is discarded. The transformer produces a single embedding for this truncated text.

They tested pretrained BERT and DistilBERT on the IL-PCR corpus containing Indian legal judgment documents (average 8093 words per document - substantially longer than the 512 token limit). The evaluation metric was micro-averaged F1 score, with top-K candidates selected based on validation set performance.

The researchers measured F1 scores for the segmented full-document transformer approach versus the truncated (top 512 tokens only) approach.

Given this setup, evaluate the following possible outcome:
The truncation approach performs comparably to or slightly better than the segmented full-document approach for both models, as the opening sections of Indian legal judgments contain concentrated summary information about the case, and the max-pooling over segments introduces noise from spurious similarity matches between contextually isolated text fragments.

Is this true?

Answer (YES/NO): NO